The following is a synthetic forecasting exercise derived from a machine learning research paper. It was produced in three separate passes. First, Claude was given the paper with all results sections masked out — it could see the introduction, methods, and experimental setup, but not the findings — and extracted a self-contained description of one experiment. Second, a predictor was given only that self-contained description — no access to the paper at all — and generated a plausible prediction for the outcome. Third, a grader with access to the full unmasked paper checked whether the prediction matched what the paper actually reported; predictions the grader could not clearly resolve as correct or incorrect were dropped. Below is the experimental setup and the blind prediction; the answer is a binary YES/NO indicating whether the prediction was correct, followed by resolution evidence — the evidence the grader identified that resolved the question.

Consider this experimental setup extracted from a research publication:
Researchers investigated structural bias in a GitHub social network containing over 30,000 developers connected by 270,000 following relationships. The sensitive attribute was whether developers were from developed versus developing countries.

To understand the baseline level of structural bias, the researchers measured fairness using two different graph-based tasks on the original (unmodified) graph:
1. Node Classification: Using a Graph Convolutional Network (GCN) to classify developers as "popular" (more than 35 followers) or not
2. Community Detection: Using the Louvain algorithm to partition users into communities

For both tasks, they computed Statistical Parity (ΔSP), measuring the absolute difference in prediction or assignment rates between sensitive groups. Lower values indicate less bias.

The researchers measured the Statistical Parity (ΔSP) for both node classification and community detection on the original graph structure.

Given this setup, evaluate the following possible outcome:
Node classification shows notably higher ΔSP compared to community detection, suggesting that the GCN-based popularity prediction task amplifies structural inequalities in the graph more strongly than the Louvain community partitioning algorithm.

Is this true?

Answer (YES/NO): NO